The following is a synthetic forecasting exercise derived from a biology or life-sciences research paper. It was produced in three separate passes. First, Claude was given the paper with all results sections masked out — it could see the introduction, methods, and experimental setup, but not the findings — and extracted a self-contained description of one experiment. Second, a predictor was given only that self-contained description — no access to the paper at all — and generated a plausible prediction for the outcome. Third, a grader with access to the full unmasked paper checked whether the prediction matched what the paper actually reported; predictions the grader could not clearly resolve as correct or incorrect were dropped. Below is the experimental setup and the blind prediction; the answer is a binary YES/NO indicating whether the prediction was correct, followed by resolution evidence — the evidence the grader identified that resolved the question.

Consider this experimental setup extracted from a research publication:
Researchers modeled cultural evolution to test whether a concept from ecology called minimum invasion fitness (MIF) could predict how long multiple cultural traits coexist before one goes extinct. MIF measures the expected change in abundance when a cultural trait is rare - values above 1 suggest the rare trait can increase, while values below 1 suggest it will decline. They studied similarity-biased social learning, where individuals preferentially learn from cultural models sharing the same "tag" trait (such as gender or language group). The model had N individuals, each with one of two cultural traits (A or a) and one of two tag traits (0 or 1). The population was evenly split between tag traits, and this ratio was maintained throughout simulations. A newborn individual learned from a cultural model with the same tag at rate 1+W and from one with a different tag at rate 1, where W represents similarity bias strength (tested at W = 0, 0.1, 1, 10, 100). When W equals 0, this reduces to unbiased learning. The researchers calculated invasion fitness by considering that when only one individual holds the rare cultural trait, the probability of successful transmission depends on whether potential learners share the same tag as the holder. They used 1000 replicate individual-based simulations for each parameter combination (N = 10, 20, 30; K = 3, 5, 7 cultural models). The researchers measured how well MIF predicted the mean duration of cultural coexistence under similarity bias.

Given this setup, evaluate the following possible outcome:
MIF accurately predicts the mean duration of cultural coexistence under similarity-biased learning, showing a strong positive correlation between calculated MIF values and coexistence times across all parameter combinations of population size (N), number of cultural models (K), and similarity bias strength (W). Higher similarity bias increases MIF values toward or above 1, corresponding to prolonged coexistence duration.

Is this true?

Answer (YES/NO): NO